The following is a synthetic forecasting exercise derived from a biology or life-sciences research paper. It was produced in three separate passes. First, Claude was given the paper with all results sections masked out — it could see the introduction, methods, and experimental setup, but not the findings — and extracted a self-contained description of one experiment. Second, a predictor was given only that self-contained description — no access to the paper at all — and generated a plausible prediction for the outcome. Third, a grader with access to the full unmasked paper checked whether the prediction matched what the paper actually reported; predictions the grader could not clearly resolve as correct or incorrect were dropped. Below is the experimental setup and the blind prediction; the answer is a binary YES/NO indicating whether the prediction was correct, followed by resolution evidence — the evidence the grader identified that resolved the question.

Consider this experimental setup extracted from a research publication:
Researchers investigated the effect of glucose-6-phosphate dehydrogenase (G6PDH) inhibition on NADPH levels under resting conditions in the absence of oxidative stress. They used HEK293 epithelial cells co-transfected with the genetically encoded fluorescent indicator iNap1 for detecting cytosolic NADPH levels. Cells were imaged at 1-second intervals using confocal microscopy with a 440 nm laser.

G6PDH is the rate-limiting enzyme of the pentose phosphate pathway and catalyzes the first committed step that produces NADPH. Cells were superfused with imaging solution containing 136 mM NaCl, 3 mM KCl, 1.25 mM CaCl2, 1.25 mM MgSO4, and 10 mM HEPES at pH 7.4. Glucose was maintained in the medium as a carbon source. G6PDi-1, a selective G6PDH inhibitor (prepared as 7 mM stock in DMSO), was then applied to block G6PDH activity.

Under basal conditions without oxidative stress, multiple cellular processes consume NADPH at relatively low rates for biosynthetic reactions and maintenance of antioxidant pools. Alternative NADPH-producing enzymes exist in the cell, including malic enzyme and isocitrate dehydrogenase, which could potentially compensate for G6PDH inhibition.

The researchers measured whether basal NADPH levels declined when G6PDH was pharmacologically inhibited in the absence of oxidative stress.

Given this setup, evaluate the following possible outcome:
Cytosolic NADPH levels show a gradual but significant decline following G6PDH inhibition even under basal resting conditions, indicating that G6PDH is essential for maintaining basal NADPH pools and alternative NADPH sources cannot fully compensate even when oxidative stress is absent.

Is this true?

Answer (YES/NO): NO